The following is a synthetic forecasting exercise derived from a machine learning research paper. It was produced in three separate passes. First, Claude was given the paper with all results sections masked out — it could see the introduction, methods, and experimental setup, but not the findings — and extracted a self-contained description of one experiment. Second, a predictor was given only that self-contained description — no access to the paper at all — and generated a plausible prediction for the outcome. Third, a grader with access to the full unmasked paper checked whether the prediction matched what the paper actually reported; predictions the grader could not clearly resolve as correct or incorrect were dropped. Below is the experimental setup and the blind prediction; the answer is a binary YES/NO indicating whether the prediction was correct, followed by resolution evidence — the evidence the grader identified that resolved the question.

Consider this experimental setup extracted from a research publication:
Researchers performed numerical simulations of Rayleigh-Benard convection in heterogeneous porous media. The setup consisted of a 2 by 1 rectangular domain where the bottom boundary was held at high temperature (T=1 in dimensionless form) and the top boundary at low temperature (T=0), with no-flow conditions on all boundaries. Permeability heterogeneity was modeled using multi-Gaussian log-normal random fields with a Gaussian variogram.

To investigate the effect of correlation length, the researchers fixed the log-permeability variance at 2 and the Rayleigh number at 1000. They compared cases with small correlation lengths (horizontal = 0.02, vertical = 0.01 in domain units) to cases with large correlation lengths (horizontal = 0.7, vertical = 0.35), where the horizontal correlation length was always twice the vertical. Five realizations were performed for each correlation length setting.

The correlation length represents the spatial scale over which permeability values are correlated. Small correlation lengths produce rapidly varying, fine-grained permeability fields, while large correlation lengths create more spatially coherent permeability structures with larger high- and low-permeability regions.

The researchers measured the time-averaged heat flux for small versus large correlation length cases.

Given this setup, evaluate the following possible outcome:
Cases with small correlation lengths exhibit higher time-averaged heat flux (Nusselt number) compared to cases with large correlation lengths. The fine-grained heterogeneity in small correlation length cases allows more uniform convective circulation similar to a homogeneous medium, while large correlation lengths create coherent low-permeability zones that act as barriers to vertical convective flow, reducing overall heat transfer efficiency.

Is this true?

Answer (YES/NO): NO